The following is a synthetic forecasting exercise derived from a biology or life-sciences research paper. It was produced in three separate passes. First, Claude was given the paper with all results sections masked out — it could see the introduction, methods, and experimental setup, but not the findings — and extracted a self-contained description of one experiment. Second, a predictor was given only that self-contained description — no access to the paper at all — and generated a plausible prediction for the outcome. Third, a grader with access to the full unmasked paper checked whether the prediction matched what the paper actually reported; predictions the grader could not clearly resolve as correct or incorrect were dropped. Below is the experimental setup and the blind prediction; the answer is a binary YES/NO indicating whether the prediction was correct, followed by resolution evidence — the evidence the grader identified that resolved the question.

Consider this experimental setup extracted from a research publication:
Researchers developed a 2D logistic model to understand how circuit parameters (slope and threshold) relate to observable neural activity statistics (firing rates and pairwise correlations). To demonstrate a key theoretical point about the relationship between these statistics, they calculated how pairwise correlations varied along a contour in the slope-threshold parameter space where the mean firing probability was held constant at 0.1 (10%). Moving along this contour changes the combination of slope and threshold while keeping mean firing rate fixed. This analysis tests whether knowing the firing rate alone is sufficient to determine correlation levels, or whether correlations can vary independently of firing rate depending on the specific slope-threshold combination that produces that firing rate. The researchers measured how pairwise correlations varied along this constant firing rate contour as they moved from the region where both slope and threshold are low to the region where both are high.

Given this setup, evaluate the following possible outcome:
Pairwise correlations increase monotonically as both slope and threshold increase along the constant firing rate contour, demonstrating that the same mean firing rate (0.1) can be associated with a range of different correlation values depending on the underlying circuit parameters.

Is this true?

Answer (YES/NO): YES